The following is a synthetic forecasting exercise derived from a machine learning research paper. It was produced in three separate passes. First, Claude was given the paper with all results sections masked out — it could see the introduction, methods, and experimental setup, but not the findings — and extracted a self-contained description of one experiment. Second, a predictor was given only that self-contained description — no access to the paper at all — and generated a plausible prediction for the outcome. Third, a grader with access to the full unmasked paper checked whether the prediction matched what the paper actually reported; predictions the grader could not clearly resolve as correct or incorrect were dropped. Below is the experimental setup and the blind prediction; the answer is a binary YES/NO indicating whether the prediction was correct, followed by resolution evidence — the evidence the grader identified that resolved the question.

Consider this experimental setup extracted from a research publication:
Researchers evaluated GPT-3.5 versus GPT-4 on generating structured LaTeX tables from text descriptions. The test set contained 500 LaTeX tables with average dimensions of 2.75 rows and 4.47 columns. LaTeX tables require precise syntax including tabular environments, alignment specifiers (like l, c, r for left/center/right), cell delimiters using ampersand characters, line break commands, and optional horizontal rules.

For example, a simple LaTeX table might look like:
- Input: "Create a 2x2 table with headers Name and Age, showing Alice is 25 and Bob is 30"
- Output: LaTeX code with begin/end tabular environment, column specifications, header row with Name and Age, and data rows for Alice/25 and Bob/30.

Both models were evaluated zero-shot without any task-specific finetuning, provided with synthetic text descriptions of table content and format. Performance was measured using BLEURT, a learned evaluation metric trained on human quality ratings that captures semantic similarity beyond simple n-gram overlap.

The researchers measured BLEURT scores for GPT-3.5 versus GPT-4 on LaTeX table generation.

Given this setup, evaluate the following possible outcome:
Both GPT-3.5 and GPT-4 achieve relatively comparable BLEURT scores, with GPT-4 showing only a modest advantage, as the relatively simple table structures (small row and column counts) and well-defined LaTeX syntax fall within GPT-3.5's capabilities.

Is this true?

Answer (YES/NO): NO